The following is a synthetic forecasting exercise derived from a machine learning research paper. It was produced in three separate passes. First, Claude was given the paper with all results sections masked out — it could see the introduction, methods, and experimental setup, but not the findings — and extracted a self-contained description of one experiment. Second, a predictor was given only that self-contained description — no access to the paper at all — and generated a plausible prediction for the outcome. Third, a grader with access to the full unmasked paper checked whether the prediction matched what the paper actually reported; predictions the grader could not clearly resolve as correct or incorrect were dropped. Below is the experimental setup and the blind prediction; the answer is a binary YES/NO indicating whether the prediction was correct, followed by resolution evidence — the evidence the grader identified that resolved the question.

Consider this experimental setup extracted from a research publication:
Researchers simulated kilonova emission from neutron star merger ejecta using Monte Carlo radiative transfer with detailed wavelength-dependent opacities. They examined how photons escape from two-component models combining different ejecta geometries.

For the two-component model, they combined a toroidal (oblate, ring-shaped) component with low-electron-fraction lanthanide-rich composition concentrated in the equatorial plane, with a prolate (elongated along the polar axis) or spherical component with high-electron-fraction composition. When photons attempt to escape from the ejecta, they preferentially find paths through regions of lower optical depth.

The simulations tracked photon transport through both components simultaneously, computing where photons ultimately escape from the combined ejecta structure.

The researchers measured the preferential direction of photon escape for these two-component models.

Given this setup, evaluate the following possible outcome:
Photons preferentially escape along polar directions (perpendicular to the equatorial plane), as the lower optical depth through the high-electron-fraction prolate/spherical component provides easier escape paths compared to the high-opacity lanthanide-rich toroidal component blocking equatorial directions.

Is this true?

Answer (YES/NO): YES